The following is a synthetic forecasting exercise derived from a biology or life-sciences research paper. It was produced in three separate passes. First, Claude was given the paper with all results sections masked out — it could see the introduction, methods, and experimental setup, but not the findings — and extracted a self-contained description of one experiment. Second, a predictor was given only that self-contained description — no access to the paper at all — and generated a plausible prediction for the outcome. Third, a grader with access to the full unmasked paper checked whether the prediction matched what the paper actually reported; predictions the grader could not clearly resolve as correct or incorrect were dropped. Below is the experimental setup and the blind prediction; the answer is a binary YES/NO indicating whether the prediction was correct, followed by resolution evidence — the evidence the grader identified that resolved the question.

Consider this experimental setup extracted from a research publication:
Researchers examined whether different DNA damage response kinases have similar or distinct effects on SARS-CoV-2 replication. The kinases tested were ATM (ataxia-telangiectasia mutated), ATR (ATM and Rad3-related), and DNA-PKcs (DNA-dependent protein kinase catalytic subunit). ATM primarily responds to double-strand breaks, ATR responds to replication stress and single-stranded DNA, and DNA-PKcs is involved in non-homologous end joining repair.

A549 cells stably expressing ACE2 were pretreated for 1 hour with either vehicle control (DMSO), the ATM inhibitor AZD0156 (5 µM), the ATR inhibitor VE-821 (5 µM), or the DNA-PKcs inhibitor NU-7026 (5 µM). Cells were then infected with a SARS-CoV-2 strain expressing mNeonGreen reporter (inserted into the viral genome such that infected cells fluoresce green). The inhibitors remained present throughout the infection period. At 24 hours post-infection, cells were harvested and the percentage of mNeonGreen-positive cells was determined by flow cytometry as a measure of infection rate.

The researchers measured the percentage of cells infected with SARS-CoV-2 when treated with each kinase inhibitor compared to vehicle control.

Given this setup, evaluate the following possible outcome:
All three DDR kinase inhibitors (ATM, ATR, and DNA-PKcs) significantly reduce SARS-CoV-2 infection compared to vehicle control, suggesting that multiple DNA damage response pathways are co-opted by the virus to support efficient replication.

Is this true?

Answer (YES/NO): NO